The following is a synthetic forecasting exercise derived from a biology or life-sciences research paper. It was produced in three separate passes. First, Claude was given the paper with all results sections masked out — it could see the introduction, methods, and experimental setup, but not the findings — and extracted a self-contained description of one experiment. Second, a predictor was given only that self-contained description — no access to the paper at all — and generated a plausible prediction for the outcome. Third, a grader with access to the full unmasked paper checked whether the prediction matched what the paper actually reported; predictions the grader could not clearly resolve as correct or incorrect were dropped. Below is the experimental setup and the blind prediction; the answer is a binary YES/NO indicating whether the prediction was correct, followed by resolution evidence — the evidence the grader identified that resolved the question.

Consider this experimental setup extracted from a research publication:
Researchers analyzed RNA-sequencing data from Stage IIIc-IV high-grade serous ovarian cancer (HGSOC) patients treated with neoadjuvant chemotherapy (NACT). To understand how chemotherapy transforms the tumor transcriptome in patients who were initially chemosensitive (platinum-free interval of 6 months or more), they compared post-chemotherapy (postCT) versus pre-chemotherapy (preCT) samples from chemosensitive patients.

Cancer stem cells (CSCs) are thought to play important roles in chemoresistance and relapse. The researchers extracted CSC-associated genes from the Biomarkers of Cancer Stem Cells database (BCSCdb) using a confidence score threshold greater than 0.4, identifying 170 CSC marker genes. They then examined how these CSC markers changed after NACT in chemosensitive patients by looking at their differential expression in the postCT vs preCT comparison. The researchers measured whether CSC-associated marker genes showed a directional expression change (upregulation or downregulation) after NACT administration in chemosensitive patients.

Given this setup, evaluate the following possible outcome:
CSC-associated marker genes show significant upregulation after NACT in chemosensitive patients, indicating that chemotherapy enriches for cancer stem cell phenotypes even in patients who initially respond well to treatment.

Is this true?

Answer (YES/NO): NO